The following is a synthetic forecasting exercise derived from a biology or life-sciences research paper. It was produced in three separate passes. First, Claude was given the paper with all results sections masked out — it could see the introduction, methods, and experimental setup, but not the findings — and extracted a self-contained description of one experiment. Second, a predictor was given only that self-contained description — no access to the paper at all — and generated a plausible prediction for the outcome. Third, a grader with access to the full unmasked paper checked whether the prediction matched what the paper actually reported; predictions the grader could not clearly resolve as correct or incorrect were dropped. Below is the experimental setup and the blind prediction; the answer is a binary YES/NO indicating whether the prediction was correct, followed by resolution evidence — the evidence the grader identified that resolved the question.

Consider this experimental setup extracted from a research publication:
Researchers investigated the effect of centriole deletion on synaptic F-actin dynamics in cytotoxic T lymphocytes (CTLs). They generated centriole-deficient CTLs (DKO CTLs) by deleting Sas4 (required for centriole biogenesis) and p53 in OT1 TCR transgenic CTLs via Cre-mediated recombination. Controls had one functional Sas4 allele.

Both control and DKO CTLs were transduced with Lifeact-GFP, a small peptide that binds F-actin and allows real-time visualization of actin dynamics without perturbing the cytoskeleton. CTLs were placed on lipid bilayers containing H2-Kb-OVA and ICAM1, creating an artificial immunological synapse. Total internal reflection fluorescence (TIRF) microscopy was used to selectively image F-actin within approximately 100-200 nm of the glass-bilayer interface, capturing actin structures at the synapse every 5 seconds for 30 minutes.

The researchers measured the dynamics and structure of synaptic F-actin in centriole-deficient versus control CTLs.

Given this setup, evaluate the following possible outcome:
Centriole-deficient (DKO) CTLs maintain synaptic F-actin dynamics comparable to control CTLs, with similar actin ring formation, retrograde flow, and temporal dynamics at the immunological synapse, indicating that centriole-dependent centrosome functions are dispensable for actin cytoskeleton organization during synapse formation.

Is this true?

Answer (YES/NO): NO